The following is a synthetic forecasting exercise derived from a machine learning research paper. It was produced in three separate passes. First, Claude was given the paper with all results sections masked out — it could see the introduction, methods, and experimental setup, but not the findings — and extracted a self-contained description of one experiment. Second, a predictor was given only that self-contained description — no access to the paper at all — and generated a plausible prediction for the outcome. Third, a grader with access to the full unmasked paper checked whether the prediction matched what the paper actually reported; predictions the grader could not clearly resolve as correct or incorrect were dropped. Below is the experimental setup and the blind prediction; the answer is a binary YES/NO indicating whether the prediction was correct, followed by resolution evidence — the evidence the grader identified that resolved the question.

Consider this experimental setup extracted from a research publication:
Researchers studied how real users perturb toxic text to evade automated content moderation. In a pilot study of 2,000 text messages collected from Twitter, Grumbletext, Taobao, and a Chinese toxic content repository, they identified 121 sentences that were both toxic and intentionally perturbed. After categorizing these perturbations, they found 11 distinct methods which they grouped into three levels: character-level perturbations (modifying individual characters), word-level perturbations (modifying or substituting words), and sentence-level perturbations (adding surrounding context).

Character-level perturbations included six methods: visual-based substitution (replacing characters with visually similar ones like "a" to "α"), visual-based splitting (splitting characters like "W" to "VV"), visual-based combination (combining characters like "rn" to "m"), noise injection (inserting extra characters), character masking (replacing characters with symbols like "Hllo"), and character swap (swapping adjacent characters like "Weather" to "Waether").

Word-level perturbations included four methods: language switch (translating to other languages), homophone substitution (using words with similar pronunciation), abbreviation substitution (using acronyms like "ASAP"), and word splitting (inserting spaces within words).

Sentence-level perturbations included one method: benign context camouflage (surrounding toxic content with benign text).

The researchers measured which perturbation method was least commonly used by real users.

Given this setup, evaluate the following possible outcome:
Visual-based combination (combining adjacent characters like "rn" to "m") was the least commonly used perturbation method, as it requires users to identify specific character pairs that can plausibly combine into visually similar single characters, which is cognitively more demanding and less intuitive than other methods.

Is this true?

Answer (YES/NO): YES